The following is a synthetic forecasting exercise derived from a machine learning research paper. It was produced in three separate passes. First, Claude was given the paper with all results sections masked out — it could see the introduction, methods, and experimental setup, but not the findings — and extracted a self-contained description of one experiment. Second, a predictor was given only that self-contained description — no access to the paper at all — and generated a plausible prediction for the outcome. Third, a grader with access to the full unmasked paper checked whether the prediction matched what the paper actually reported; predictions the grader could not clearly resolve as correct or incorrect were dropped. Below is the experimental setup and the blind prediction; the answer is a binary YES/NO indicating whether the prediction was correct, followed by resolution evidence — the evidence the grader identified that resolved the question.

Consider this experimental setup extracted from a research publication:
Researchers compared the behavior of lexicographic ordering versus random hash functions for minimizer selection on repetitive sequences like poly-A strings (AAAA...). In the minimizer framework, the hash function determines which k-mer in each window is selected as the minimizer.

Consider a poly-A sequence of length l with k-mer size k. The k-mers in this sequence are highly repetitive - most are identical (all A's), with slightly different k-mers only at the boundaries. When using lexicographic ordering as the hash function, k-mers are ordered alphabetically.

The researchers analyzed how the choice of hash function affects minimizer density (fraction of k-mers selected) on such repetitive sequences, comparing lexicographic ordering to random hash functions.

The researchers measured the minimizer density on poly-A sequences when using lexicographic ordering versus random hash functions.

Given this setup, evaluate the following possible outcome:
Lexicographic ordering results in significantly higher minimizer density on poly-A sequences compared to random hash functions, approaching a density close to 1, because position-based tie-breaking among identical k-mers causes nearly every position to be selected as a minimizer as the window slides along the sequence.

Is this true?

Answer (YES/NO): NO